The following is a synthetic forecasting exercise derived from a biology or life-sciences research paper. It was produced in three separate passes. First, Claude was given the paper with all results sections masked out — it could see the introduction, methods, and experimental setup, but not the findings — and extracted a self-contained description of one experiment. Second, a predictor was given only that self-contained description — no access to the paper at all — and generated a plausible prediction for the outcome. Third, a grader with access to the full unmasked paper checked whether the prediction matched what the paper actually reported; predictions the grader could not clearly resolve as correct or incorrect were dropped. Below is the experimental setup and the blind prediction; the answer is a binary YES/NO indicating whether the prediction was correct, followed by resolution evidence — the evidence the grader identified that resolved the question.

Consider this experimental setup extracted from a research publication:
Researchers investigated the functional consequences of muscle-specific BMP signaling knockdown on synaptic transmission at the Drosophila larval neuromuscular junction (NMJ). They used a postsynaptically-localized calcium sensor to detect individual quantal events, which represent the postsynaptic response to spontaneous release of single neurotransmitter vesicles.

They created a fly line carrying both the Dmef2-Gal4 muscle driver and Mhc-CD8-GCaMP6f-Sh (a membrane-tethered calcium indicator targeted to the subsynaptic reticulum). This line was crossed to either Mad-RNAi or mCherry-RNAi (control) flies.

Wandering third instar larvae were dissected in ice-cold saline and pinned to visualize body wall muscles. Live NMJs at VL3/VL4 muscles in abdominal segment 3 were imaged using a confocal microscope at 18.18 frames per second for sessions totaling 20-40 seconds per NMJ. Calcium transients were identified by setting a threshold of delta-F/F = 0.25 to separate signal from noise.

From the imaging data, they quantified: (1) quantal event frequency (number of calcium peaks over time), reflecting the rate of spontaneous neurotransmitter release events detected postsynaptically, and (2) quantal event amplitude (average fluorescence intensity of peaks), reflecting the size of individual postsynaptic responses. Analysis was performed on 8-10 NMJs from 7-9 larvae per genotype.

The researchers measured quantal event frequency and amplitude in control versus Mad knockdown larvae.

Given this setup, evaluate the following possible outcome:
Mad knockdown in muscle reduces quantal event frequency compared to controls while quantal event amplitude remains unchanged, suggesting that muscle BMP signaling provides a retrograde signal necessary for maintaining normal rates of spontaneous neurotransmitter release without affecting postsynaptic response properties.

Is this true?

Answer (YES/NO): NO